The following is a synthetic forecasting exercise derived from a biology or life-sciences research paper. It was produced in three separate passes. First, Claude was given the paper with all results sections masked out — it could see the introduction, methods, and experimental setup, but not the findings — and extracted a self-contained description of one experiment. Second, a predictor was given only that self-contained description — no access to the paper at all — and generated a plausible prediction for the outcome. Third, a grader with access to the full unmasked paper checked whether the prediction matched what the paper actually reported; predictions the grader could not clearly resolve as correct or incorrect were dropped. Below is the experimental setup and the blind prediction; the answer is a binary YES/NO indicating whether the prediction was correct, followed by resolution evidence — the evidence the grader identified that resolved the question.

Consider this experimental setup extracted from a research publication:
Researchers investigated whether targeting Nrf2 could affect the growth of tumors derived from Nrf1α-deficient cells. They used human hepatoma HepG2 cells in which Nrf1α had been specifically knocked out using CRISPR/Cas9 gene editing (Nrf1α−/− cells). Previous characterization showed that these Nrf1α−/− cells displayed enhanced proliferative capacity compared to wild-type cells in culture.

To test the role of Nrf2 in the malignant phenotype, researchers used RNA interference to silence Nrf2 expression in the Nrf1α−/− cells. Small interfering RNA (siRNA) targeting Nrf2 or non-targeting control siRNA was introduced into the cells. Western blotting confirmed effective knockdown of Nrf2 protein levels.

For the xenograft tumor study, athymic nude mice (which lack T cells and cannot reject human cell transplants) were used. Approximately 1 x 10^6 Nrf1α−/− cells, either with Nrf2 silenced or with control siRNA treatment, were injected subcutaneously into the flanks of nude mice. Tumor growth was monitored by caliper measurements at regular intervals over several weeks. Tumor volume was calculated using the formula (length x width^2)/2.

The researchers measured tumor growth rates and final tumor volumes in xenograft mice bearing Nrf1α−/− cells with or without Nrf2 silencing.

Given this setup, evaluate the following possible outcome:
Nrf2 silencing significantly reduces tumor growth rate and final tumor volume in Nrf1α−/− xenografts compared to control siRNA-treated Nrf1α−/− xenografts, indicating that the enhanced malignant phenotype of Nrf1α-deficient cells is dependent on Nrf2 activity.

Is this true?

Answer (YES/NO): YES